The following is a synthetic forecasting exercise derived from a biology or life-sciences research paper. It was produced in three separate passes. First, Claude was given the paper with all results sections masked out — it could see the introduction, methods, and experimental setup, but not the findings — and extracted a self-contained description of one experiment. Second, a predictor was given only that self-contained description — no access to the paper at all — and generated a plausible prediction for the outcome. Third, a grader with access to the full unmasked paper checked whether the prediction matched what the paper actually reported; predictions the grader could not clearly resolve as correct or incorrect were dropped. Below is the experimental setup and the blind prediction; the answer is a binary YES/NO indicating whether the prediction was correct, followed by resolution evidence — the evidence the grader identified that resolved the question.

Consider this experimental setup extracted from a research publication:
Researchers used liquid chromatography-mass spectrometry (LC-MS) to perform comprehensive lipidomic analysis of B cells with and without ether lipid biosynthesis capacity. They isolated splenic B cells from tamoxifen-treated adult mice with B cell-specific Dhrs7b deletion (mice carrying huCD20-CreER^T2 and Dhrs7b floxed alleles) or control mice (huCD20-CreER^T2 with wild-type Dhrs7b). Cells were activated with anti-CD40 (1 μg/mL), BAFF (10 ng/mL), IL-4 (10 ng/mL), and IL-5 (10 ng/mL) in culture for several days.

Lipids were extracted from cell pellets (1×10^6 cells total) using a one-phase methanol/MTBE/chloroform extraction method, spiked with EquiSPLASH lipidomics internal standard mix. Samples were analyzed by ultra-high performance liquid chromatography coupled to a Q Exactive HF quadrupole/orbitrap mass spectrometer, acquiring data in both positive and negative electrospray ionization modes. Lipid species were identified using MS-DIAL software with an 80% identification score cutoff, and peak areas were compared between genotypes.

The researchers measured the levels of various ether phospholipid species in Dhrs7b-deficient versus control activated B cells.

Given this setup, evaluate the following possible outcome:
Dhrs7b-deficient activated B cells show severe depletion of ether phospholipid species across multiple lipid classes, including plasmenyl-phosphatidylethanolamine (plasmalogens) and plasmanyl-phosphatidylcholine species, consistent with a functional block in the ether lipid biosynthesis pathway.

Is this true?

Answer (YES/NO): YES